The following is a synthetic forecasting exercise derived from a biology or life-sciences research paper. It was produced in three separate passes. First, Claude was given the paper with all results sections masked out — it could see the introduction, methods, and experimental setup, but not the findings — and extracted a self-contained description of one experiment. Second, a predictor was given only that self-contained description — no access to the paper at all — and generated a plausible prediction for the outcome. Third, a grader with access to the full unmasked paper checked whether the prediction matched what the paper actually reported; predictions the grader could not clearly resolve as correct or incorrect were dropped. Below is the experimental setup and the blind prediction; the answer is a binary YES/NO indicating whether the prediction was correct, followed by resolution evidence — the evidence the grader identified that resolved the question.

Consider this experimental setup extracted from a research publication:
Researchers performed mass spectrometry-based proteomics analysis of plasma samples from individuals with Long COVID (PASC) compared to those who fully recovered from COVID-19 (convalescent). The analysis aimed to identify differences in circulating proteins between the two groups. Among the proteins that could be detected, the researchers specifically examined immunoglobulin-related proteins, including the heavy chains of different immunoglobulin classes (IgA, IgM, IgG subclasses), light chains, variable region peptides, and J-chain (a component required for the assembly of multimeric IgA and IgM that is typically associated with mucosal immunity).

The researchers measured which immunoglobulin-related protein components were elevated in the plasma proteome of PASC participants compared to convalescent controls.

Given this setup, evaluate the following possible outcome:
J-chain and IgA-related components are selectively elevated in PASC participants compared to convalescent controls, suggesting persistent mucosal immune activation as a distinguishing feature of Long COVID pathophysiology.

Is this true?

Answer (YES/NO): YES